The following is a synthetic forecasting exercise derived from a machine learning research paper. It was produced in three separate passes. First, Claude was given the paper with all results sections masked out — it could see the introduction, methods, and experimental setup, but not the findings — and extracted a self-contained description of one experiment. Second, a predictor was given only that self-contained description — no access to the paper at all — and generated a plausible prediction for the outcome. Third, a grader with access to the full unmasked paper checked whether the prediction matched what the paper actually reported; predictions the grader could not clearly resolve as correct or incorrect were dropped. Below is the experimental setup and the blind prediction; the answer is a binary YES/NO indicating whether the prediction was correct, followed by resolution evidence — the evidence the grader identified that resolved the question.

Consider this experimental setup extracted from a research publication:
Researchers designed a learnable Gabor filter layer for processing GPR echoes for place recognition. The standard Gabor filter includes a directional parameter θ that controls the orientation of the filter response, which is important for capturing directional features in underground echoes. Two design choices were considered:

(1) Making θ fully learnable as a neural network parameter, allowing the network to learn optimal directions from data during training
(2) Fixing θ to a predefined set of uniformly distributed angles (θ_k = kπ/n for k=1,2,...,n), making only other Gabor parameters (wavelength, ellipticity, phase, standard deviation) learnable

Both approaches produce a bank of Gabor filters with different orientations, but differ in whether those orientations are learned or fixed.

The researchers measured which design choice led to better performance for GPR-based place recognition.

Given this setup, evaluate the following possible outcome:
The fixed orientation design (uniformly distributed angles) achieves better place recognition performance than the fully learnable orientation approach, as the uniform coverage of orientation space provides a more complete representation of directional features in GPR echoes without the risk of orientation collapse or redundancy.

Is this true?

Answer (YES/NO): YES